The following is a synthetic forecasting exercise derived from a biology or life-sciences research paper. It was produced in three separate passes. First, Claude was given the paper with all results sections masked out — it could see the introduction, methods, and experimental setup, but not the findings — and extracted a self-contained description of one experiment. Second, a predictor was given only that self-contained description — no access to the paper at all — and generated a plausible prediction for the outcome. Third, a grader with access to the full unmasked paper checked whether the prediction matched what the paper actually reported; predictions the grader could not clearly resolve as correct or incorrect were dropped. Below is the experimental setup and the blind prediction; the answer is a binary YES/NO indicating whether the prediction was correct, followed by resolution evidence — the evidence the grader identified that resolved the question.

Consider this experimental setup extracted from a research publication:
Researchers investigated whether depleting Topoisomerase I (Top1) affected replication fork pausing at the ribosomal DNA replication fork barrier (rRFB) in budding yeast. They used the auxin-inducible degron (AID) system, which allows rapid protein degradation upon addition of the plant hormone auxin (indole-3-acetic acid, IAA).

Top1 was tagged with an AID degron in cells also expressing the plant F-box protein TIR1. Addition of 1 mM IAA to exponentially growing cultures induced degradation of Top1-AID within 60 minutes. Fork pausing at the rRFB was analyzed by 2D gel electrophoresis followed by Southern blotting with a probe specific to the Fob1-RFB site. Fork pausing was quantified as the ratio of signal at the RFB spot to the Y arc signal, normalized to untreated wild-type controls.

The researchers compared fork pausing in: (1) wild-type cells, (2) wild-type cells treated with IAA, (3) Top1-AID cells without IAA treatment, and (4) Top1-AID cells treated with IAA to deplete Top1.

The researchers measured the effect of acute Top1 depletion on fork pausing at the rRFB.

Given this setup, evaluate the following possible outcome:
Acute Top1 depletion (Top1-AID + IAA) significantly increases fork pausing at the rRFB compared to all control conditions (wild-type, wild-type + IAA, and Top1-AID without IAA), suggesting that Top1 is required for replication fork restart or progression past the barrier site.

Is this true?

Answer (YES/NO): NO